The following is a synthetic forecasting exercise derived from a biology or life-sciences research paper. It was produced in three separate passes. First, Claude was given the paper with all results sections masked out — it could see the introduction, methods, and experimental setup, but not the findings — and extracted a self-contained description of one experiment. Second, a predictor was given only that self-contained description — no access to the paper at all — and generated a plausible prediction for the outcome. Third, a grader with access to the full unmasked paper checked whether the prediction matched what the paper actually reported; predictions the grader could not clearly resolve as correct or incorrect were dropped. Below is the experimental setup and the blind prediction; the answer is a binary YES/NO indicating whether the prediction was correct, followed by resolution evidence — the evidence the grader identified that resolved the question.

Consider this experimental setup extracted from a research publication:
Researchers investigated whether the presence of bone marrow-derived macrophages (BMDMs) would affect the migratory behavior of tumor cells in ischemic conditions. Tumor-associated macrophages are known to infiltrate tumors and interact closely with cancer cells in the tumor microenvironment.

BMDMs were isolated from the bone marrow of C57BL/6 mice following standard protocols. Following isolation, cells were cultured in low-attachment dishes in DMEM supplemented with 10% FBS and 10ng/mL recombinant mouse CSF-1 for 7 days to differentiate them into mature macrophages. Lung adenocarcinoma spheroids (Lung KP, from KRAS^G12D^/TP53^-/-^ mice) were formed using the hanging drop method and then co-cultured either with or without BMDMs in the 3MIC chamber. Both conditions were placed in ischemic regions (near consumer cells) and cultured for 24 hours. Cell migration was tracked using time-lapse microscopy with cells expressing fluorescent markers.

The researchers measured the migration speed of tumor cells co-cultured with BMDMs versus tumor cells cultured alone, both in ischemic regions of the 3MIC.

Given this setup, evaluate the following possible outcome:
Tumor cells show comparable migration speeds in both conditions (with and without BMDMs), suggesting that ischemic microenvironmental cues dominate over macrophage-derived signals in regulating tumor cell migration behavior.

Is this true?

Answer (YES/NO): NO